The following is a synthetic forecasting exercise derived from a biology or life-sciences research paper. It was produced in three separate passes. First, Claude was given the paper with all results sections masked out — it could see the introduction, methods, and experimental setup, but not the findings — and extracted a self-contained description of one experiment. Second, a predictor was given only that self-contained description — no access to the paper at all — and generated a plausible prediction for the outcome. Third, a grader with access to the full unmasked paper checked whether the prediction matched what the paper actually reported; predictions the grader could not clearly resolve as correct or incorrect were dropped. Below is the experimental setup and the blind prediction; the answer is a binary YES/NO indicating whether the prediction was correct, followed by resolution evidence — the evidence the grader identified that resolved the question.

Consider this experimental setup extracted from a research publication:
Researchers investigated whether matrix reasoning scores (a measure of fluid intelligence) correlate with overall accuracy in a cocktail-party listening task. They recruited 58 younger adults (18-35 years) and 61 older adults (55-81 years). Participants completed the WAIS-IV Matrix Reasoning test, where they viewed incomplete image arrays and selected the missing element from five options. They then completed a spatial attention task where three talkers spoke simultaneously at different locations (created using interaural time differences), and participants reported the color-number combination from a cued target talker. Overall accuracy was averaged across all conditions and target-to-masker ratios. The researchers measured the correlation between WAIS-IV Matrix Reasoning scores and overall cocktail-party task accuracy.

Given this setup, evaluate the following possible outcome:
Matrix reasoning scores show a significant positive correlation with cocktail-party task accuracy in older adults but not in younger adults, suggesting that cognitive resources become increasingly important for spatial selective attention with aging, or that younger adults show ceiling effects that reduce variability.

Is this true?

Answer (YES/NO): NO